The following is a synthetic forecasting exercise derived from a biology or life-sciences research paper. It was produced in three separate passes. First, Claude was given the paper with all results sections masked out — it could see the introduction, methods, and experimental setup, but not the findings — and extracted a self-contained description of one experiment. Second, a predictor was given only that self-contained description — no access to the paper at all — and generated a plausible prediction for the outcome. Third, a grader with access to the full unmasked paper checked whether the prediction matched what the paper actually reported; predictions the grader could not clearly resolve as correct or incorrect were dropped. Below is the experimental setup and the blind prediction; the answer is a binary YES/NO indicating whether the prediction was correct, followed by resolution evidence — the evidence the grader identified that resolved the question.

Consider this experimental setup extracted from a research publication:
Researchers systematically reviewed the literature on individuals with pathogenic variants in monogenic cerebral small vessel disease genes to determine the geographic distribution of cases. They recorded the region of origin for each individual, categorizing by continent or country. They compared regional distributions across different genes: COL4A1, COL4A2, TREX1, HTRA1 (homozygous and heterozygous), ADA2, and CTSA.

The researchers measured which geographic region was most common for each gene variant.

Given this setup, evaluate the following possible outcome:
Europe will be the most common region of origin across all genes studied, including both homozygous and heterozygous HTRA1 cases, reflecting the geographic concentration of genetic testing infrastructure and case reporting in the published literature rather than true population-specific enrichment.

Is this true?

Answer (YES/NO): NO